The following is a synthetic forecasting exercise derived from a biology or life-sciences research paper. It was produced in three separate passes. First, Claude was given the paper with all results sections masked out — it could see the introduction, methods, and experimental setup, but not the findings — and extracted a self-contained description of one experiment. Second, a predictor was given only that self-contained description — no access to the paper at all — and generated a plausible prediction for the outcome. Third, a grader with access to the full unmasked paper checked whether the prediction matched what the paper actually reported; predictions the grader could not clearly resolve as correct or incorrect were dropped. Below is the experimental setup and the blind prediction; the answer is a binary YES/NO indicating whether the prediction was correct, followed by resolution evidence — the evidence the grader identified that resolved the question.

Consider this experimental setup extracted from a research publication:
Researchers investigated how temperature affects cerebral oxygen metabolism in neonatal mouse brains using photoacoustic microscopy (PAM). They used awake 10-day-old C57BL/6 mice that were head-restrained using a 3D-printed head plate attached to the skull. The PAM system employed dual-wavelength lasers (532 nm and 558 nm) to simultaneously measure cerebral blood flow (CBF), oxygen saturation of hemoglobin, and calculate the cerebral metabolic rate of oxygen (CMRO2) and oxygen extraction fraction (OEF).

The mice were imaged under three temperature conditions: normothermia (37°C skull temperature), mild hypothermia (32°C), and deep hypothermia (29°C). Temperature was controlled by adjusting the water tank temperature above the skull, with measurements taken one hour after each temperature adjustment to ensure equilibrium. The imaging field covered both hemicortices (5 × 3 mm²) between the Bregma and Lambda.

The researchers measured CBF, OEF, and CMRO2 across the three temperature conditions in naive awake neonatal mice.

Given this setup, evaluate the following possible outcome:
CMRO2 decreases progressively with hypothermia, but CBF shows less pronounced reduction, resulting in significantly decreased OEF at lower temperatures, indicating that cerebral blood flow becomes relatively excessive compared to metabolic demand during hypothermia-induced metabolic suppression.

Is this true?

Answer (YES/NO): NO